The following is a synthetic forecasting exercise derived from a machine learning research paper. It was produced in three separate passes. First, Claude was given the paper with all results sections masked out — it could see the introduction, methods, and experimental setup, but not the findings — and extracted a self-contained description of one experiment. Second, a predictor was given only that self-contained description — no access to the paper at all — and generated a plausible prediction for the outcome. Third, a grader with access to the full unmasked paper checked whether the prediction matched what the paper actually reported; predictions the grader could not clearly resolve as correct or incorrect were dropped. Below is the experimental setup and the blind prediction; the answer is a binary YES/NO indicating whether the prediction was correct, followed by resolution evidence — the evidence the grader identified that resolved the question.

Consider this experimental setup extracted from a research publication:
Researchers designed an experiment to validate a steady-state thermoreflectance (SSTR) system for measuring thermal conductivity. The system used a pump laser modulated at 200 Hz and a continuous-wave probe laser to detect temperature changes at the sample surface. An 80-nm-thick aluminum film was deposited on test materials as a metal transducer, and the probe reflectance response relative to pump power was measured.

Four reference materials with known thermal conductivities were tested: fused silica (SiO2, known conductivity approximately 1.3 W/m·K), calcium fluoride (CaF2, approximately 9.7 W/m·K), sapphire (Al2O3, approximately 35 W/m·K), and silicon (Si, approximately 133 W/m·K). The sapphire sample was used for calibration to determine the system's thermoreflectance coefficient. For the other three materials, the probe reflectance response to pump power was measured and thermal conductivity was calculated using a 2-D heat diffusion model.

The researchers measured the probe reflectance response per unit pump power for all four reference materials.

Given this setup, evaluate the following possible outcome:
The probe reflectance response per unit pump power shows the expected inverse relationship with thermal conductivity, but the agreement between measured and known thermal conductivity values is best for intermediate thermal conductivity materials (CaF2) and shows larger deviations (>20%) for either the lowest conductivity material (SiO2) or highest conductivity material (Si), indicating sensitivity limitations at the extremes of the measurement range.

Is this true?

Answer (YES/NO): NO